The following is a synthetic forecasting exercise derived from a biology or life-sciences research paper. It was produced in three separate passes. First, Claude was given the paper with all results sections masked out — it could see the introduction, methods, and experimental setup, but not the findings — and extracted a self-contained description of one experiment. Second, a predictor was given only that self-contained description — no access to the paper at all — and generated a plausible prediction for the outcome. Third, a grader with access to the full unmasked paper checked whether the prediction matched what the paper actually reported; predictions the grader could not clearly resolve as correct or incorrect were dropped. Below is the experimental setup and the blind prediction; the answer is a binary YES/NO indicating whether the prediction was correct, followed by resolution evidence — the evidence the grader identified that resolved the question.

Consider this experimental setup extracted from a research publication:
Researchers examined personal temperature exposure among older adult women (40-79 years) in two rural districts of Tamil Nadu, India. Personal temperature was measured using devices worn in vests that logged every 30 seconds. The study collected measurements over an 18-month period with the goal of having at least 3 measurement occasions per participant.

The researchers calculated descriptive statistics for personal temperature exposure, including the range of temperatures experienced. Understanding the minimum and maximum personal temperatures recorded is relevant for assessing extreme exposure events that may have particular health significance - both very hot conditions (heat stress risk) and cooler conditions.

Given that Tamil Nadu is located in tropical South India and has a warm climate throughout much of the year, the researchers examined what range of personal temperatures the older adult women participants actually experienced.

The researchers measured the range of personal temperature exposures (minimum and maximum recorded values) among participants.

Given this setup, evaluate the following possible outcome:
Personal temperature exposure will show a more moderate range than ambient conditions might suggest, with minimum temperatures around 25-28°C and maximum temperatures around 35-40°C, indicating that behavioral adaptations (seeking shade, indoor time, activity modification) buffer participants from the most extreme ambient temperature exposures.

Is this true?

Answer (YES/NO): NO